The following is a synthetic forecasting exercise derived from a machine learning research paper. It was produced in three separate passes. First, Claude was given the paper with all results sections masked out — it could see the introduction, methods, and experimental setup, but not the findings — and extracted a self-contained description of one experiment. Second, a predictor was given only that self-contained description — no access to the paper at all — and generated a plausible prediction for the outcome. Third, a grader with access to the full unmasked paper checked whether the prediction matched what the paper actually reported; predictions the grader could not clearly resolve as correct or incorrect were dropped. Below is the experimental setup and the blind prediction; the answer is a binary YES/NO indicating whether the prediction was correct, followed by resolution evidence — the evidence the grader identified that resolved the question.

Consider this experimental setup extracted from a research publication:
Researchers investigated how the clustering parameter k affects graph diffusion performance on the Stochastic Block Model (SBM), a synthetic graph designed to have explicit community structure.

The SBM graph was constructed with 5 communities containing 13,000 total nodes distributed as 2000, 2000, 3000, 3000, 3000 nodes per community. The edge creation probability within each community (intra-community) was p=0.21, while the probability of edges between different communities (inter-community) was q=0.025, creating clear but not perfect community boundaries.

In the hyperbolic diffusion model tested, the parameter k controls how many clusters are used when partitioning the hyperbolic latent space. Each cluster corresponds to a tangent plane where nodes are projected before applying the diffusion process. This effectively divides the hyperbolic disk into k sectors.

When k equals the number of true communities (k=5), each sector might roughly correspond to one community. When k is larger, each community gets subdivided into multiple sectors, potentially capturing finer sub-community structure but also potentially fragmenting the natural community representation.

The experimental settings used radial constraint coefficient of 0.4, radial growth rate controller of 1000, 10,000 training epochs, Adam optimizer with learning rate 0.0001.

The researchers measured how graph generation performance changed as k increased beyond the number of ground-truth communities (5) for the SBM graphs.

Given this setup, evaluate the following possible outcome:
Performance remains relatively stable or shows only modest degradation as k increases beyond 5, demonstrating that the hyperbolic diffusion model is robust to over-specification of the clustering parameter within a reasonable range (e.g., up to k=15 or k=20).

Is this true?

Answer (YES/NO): NO